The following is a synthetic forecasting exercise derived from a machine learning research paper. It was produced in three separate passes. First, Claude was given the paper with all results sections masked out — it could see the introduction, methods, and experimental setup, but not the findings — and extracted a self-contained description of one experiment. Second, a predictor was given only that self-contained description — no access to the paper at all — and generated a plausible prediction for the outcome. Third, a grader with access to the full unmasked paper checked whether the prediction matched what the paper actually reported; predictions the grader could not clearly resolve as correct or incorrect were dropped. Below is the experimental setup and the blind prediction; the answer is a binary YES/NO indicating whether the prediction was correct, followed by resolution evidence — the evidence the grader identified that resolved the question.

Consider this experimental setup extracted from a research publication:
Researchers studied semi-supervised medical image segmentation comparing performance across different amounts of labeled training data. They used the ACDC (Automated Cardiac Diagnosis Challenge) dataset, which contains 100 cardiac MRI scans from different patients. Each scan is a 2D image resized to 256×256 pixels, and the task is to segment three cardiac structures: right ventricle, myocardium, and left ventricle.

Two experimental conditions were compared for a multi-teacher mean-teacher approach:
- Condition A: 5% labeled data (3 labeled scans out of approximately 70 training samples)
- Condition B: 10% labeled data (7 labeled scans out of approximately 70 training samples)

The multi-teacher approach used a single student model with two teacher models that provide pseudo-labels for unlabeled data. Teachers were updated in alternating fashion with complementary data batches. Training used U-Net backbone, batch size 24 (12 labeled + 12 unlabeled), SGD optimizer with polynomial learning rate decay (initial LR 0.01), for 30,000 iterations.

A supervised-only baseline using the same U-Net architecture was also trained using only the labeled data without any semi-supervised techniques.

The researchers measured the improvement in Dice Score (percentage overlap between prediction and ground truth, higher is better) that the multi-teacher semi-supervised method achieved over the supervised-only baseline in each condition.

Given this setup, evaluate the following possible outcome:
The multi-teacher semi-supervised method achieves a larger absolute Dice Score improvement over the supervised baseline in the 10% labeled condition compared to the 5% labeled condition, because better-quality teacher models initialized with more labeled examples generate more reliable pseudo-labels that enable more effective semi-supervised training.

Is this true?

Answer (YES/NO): NO